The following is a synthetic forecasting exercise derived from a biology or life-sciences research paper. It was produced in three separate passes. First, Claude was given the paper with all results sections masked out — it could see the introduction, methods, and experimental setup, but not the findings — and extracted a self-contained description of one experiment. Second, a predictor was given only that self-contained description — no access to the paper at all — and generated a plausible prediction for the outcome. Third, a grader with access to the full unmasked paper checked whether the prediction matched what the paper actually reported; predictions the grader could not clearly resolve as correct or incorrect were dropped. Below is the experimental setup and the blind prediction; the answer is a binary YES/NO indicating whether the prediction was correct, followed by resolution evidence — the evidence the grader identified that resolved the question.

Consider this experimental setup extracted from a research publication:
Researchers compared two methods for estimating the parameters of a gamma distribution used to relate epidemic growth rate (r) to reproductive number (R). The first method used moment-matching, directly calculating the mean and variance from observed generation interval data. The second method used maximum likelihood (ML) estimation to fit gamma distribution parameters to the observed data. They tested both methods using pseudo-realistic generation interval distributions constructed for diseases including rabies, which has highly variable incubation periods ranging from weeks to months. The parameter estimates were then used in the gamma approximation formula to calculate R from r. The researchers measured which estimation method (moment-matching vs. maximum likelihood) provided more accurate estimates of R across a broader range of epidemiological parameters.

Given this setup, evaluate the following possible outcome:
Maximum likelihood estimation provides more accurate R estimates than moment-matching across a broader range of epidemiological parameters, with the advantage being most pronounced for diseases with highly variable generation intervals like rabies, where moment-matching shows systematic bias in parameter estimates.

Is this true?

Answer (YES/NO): YES